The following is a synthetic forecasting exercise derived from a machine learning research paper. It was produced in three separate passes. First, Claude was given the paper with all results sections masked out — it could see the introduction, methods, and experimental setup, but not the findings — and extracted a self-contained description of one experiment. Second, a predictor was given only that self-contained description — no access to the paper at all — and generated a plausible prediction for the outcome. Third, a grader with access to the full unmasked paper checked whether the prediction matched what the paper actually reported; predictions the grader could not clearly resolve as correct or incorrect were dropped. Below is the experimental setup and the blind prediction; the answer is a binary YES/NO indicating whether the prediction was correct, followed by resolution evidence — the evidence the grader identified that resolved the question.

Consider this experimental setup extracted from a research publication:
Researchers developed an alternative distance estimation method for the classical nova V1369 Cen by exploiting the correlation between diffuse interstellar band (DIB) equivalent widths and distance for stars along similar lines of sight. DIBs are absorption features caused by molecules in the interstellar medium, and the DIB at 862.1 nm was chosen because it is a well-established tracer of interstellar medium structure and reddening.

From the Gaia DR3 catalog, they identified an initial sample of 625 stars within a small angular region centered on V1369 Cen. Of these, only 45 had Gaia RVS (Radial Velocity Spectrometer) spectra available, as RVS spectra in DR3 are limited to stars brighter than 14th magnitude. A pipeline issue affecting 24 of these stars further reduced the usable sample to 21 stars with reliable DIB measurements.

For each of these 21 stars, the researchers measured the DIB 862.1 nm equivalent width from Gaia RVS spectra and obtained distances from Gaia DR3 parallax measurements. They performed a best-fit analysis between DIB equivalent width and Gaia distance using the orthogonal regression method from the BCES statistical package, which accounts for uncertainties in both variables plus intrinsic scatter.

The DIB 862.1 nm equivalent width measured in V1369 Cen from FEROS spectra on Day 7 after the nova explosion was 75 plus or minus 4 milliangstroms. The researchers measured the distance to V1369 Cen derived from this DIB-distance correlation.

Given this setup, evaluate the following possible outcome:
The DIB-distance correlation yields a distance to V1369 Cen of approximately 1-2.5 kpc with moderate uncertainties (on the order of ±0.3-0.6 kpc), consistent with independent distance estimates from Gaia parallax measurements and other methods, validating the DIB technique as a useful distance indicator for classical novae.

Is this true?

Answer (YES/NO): YES